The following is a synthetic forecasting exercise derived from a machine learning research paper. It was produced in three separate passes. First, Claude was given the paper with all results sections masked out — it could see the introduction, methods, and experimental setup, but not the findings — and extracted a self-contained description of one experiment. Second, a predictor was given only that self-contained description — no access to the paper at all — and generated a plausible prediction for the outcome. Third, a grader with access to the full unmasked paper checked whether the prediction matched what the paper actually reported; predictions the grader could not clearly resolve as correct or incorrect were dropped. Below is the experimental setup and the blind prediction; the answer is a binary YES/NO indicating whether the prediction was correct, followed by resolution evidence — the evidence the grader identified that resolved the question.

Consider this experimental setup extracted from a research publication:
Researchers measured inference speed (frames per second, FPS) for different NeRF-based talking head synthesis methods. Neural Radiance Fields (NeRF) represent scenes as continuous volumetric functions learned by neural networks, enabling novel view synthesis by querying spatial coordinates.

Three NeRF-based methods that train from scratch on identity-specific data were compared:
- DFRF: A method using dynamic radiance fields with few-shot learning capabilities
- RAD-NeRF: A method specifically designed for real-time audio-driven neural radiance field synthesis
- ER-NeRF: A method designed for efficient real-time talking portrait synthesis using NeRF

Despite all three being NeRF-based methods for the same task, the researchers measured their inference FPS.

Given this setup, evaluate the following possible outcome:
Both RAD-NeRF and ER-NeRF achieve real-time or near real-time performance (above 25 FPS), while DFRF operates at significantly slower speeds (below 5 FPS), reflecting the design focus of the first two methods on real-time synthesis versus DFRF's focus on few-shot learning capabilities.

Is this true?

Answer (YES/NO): YES